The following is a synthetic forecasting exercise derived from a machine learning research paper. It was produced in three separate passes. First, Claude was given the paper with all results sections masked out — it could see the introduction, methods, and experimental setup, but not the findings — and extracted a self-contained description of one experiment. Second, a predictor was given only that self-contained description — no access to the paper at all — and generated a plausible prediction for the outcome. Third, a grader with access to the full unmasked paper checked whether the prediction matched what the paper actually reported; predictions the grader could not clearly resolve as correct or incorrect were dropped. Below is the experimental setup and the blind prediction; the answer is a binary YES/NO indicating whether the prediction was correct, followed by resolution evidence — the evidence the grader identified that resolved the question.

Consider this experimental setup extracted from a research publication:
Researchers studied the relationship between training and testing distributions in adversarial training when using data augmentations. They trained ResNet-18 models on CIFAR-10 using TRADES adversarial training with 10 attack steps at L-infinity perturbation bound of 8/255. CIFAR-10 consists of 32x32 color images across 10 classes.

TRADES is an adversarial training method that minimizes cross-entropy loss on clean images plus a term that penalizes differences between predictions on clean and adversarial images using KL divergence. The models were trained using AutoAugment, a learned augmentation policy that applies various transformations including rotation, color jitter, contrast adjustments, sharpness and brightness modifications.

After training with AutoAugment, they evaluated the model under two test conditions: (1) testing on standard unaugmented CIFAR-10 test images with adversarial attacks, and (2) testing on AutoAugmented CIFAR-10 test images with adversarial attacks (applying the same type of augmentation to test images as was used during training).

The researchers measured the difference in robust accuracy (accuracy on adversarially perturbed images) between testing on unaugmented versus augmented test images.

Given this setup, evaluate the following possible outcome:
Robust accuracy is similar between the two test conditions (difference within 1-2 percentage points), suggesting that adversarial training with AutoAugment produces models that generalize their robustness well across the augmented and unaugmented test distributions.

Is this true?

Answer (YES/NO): NO